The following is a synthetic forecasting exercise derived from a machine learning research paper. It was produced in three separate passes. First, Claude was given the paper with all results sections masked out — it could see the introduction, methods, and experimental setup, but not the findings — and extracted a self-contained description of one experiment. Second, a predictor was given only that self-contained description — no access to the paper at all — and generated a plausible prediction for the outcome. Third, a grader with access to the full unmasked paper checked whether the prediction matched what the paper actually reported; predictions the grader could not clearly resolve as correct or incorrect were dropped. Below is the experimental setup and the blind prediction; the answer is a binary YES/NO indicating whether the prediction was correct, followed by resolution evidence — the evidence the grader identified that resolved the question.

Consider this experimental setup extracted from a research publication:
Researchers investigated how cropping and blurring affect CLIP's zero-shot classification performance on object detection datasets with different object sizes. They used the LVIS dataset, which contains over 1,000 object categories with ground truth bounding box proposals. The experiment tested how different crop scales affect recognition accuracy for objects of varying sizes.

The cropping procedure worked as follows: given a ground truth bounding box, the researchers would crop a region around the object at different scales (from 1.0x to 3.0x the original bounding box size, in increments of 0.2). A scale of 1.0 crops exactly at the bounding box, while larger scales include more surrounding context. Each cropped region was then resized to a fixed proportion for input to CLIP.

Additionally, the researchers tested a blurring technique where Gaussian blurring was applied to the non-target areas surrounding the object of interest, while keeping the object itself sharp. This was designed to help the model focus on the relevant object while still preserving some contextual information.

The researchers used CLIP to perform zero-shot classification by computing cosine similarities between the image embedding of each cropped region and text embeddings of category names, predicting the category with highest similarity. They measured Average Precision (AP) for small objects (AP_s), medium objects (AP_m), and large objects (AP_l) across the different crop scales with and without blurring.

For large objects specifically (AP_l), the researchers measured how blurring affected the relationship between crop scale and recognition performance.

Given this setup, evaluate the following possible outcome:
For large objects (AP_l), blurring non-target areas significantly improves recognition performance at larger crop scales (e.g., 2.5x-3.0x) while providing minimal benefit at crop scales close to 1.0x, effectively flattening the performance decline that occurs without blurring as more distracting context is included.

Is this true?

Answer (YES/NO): NO